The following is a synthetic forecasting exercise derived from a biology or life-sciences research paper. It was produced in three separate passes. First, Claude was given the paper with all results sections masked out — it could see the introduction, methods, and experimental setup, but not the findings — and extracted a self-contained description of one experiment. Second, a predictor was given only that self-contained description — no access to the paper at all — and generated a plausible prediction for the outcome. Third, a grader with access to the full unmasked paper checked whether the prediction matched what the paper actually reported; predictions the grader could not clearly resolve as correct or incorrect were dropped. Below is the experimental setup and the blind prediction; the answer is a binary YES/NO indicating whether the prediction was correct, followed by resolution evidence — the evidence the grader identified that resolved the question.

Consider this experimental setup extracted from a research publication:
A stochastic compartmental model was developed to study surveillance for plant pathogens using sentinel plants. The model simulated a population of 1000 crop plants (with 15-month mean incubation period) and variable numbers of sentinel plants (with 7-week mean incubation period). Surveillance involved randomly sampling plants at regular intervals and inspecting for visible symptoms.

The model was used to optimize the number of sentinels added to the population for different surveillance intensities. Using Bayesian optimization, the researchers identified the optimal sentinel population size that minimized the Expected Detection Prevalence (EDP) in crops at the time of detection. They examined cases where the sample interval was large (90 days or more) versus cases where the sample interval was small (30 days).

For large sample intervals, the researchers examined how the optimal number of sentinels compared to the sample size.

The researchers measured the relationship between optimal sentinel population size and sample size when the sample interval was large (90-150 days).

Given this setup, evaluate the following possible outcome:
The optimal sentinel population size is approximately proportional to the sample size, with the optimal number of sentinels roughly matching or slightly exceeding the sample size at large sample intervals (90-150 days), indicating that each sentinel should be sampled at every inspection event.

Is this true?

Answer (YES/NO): YES